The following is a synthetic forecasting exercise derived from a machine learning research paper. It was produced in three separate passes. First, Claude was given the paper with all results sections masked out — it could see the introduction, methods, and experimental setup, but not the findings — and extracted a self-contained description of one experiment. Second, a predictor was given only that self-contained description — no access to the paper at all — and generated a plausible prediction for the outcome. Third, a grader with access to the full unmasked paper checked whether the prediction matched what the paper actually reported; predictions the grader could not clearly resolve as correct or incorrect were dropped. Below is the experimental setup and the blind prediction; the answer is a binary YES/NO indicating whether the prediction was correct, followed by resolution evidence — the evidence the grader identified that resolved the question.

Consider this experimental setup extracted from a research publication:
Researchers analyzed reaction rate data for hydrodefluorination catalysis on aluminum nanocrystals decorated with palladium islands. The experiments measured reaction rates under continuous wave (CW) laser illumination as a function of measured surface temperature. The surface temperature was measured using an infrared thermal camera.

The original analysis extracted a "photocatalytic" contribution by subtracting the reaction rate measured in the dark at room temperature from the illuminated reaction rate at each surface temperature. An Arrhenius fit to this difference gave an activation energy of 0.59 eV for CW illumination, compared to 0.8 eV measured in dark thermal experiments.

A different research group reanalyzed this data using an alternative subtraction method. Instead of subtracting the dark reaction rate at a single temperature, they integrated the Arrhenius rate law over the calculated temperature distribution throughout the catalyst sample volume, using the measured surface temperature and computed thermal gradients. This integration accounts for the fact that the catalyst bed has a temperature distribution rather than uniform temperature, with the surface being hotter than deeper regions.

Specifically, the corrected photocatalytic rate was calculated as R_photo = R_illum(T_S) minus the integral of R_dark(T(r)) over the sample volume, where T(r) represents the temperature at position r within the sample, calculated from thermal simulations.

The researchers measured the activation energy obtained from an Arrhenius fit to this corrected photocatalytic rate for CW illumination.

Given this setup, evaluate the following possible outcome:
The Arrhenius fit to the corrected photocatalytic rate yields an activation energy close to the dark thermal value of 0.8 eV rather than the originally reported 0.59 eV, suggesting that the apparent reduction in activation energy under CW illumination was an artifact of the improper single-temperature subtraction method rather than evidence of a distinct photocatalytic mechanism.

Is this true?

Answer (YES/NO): YES